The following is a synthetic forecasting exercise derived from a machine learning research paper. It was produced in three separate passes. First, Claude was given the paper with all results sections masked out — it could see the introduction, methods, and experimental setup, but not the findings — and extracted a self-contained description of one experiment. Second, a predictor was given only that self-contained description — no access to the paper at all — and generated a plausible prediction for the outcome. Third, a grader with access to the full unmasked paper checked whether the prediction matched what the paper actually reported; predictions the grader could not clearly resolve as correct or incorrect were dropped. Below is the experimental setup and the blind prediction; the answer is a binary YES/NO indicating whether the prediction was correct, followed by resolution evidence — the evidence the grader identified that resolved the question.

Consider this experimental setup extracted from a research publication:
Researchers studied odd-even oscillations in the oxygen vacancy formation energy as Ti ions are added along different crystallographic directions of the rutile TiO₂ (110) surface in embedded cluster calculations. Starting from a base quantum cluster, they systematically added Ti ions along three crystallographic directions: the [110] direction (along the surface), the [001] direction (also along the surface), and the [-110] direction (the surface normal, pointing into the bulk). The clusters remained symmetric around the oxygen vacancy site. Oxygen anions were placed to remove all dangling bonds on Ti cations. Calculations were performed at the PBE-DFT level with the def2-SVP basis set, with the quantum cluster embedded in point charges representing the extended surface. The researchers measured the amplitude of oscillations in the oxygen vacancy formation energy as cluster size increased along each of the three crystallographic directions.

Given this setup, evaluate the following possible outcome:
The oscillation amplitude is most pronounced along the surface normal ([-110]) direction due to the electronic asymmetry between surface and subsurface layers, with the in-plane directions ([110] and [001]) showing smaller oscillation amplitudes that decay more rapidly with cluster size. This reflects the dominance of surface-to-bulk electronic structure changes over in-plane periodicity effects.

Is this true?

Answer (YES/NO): YES